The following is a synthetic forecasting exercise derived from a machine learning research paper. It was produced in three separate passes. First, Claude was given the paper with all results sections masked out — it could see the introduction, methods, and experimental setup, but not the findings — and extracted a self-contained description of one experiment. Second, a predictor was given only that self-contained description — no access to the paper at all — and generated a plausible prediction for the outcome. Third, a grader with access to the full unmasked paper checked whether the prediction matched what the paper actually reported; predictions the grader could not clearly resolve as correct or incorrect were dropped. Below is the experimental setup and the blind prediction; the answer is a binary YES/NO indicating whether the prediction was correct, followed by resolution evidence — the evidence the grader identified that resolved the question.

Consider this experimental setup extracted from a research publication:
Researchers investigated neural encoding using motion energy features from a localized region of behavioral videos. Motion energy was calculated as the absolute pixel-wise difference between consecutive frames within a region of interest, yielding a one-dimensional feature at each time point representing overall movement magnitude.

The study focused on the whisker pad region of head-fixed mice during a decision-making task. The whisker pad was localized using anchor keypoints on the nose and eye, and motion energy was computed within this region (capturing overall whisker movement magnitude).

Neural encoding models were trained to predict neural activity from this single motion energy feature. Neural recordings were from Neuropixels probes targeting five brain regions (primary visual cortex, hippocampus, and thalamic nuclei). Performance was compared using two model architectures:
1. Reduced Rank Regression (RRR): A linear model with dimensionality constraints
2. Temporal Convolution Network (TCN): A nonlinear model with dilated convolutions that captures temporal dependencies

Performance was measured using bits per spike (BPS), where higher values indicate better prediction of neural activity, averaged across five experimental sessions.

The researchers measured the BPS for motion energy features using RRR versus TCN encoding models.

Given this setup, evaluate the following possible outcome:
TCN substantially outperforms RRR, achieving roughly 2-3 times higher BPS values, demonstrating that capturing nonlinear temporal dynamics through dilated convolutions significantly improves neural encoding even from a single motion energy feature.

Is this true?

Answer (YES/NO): NO